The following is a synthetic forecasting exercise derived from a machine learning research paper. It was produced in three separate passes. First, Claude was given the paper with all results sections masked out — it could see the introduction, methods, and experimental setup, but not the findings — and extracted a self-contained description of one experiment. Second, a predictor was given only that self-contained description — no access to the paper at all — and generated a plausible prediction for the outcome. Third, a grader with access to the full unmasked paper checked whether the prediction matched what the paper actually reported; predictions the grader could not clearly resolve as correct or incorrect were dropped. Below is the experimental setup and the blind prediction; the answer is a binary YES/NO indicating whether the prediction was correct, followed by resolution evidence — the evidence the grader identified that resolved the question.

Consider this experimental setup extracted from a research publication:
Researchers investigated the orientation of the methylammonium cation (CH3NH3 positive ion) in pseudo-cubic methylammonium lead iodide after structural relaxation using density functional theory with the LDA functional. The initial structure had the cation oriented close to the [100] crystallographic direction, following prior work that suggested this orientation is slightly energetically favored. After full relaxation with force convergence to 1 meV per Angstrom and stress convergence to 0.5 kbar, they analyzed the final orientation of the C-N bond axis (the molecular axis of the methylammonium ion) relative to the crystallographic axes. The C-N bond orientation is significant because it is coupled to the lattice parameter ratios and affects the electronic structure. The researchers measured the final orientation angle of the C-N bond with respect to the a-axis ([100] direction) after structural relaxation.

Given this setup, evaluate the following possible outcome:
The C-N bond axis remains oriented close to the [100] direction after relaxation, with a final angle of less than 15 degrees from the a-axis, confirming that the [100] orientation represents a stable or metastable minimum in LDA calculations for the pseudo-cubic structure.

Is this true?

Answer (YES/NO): NO